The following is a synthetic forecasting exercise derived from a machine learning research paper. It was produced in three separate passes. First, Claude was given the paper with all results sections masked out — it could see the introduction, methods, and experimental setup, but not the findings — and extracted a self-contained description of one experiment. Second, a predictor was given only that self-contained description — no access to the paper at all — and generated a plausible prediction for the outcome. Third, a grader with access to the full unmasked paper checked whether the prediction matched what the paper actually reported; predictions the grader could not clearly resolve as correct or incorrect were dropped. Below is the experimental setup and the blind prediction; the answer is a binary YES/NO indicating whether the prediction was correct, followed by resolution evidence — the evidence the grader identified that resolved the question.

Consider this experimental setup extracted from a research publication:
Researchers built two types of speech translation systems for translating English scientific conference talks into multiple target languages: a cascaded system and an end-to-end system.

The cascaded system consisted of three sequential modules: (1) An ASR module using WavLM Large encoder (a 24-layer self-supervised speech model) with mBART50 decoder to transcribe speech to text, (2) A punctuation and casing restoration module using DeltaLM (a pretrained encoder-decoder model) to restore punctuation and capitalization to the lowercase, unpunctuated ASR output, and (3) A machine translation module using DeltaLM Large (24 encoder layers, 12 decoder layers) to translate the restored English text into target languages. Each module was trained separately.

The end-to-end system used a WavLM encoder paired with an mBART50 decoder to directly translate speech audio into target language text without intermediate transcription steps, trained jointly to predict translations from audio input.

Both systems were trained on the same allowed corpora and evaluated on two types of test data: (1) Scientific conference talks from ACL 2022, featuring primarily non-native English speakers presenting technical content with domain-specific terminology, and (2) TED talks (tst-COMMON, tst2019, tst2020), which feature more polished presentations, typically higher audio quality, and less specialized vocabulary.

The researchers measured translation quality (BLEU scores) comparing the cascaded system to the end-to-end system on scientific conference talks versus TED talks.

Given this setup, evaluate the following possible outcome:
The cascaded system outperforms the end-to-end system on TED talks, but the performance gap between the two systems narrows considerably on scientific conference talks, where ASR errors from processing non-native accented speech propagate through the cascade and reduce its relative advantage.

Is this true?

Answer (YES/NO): NO